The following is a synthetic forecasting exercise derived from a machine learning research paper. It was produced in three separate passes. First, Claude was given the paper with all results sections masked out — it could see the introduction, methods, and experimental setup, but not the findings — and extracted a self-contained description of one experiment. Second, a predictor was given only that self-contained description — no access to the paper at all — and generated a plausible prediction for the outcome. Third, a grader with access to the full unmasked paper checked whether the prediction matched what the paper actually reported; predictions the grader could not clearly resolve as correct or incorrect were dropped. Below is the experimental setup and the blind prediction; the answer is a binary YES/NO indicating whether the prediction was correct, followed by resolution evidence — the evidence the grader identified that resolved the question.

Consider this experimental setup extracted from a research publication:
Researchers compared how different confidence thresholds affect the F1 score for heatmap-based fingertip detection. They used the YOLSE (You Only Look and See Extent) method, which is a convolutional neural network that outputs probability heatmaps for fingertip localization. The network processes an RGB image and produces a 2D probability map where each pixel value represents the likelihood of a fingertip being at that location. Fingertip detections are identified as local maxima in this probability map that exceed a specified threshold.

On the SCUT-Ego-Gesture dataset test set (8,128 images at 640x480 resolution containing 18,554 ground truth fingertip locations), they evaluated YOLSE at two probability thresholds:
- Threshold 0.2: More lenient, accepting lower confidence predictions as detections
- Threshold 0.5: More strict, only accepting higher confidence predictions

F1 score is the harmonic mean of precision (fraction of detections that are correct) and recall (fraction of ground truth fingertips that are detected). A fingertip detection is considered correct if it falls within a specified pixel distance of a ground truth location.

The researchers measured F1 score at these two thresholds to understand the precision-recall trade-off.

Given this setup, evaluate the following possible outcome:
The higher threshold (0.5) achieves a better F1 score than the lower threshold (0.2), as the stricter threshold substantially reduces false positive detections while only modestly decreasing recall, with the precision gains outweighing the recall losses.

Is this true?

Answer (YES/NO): NO